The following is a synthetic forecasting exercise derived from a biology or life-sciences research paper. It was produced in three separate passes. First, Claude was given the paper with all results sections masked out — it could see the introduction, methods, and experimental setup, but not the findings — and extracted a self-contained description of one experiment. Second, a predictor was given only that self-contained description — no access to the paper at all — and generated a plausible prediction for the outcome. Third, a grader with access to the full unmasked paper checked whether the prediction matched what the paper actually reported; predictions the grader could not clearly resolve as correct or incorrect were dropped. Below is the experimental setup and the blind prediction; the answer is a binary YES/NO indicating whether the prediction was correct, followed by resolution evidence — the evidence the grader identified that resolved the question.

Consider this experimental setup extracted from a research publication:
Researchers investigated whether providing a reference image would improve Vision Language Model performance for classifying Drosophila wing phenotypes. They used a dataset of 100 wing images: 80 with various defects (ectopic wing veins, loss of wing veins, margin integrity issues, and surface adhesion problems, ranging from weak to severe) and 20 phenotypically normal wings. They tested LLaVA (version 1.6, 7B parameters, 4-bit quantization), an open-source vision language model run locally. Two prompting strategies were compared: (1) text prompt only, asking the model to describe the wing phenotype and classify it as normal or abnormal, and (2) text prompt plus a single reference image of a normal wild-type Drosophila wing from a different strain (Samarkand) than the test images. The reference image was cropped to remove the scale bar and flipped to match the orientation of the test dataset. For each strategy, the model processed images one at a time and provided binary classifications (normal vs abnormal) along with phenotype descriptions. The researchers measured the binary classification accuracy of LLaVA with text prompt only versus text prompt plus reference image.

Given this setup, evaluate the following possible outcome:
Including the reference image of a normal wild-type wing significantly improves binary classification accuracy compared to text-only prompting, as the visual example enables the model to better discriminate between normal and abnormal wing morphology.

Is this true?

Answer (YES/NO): YES